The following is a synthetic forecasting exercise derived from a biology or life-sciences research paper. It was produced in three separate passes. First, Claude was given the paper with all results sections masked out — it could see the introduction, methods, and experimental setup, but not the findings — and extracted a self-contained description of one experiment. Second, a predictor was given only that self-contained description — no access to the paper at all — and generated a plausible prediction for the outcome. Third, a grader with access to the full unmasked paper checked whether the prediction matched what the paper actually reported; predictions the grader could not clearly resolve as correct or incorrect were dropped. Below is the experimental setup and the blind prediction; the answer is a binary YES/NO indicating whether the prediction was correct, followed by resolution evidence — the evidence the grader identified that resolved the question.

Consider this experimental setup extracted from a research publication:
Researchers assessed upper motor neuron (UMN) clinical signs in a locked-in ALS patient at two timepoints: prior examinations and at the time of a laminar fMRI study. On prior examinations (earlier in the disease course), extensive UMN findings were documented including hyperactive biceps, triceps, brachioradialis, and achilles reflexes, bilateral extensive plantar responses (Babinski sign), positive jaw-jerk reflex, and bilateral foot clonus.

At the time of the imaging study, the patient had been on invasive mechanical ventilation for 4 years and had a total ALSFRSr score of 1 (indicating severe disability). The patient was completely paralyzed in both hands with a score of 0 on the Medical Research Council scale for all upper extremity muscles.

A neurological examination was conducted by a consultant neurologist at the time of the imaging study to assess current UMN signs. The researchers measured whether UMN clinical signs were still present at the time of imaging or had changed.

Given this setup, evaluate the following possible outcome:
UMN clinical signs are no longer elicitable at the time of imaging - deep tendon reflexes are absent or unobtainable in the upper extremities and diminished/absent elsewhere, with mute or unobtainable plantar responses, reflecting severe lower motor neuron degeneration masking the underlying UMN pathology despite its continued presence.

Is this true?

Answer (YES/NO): YES